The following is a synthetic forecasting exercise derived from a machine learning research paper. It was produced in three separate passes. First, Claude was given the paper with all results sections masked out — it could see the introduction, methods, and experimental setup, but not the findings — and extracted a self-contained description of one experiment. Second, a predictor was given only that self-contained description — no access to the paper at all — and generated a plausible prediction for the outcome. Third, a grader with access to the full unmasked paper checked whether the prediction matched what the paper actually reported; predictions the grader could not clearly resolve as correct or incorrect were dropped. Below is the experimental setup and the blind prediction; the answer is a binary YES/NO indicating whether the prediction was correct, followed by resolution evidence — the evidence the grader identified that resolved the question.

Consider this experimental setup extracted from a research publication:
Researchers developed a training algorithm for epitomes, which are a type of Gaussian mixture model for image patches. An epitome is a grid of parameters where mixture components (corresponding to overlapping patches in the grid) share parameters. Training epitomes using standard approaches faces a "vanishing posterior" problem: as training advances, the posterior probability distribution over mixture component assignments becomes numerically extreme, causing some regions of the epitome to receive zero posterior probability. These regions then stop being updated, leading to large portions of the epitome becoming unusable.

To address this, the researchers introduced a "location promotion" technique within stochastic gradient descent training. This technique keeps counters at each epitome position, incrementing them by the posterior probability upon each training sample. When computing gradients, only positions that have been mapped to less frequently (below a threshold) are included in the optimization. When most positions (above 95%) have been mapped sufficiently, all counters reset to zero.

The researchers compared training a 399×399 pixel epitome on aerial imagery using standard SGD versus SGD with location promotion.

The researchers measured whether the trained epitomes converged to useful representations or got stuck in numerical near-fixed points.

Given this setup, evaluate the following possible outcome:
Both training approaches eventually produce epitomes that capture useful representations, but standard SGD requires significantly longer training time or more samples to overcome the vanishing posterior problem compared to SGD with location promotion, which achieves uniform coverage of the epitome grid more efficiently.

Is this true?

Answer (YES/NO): NO